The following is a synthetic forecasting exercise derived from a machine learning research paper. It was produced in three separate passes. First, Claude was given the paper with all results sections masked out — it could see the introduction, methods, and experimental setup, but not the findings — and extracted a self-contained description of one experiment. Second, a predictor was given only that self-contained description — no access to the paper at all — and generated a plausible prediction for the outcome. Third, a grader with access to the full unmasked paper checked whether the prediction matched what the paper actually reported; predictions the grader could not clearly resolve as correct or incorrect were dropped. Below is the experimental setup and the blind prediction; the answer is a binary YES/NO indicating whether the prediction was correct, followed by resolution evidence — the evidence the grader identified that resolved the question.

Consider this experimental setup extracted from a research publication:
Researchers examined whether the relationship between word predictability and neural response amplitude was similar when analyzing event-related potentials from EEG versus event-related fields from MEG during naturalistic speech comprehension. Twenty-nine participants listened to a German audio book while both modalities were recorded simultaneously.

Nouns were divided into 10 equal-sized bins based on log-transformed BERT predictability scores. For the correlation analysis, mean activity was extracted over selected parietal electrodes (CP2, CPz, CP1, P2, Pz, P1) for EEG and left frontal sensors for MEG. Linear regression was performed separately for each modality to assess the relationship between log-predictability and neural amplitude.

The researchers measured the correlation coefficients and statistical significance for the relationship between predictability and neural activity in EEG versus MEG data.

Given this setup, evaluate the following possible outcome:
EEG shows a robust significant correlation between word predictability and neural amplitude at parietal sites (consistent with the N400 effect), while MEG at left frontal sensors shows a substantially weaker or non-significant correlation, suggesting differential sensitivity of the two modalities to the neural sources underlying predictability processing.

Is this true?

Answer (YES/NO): NO